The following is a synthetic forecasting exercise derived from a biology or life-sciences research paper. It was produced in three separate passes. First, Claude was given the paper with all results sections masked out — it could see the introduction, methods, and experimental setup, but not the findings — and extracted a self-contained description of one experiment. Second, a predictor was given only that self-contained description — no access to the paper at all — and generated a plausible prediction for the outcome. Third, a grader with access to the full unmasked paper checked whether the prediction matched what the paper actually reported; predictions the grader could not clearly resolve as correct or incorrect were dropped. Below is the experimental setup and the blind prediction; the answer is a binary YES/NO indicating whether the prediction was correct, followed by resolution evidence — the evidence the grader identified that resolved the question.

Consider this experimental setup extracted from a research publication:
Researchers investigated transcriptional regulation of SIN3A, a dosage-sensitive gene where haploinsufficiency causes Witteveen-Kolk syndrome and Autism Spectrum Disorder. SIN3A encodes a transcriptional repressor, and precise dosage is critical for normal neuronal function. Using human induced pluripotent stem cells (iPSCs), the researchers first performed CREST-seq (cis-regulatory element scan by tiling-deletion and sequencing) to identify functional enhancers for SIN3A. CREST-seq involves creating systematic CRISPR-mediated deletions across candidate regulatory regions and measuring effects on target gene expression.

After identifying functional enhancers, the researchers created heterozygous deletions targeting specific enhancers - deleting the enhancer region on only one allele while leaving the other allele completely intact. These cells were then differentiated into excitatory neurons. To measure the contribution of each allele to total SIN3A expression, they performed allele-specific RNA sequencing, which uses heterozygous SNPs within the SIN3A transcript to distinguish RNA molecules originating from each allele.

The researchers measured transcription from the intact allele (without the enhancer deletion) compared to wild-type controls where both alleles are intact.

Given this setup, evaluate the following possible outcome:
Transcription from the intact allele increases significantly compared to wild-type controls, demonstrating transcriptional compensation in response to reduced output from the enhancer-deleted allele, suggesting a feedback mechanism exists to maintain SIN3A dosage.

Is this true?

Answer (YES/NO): YES